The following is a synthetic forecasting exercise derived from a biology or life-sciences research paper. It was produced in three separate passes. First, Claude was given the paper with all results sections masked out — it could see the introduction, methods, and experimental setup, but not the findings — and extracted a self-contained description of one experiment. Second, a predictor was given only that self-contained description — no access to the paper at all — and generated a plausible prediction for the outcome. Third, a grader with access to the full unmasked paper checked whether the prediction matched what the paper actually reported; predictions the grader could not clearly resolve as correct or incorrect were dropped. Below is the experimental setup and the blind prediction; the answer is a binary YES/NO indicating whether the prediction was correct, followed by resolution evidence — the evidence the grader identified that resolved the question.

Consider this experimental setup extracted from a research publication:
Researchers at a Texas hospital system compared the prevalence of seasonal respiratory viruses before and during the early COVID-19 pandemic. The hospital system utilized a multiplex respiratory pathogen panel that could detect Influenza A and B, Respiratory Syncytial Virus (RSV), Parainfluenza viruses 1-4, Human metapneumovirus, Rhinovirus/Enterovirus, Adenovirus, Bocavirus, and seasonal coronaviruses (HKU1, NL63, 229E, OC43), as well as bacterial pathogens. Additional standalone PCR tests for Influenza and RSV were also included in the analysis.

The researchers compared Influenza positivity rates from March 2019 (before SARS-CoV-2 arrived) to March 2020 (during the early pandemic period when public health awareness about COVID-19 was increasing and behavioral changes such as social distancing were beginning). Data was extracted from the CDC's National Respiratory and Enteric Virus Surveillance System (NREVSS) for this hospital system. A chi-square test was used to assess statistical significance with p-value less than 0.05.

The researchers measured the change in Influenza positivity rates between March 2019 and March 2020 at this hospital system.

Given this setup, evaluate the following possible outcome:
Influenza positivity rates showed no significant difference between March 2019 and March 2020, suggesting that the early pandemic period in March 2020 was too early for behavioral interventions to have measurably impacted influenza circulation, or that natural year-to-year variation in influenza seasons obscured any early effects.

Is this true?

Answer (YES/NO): NO